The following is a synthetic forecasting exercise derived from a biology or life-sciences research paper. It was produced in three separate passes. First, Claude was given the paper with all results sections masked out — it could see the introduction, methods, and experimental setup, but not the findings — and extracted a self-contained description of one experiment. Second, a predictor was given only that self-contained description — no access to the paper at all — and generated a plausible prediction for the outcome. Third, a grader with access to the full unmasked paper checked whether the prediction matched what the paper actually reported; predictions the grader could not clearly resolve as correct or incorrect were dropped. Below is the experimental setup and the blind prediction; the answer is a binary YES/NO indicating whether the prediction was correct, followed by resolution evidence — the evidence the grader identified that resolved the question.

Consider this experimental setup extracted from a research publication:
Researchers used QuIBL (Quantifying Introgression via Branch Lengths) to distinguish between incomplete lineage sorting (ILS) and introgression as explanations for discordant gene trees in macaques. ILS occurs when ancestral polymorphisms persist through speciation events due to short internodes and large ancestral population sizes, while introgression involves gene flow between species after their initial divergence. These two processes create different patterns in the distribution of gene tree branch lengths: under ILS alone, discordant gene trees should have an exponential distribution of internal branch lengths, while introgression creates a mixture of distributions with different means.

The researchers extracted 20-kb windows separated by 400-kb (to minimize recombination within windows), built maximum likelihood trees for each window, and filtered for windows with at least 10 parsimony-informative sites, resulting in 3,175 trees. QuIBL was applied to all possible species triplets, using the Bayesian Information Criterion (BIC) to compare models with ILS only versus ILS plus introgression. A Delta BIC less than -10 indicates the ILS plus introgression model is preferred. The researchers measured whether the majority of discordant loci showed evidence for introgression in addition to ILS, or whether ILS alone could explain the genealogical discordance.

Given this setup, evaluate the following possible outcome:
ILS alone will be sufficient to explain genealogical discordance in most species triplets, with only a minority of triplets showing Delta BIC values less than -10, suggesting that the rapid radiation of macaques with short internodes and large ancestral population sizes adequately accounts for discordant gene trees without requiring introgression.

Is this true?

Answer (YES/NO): YES